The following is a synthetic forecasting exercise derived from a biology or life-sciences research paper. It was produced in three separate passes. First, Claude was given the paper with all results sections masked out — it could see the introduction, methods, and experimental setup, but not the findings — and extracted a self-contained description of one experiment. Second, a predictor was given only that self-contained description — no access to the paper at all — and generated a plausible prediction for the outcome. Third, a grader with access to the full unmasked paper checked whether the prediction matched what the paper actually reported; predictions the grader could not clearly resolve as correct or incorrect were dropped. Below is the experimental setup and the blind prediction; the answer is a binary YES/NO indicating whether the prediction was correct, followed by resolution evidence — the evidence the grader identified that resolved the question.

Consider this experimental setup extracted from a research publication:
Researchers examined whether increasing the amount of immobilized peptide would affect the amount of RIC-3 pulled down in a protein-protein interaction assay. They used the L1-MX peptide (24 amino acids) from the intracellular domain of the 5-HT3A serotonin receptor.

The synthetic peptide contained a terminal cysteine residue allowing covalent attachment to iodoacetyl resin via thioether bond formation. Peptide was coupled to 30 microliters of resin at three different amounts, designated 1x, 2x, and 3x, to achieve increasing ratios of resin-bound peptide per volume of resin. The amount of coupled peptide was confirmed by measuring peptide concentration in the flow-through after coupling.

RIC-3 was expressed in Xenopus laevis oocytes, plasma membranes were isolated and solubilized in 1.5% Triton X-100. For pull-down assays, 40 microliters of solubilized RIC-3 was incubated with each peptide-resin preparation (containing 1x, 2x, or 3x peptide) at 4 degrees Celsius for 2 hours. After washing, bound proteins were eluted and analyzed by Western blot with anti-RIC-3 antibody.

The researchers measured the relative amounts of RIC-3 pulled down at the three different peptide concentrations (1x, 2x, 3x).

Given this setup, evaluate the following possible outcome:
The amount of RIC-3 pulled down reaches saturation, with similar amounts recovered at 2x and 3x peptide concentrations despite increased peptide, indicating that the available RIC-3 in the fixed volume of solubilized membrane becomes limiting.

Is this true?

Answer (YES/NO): NO